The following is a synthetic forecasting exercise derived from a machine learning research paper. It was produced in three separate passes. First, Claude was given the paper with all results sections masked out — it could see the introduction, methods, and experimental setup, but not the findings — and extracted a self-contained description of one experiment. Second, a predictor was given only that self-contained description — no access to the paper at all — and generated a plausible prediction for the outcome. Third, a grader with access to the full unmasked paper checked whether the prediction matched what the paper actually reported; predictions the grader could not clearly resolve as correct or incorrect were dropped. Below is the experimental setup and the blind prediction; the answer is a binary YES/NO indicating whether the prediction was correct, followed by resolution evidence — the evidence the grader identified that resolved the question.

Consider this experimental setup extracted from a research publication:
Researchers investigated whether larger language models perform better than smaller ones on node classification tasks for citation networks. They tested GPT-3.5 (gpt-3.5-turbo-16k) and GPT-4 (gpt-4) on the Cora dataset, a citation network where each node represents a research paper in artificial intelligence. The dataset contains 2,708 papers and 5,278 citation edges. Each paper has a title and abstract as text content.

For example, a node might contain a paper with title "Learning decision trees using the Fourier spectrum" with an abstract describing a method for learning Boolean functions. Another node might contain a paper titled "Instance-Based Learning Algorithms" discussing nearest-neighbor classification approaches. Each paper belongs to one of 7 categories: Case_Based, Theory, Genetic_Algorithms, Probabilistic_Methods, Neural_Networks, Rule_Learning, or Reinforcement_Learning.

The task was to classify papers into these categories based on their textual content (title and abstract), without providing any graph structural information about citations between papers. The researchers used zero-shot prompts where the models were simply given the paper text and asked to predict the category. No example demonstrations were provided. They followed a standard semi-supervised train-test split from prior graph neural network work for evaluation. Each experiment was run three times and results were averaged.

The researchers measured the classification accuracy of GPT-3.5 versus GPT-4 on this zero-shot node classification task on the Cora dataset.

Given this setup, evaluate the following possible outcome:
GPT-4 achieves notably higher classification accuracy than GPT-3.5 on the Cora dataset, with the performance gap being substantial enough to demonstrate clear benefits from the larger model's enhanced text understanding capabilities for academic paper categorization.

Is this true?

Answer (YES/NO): NO